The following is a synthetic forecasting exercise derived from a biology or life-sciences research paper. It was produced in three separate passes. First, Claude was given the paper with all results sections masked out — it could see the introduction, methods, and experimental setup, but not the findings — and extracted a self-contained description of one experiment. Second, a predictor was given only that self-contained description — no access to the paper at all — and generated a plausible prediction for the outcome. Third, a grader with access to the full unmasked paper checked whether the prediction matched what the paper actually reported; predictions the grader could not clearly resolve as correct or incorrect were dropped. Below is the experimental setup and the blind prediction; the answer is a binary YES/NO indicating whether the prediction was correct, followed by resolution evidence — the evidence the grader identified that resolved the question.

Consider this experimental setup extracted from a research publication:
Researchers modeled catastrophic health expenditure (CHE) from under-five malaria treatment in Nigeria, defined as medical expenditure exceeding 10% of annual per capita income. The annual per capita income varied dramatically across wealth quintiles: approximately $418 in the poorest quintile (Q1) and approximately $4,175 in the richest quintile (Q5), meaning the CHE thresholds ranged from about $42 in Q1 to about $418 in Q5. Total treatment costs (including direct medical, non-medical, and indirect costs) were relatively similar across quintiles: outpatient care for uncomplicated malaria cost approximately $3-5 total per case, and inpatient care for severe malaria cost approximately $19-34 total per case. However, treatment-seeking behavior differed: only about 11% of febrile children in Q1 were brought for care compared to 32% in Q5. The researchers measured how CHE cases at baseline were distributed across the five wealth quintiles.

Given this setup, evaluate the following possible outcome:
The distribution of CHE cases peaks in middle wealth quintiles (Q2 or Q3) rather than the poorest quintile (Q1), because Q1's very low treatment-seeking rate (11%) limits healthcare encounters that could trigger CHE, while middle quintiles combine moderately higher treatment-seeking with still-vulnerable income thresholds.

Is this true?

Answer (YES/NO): NO